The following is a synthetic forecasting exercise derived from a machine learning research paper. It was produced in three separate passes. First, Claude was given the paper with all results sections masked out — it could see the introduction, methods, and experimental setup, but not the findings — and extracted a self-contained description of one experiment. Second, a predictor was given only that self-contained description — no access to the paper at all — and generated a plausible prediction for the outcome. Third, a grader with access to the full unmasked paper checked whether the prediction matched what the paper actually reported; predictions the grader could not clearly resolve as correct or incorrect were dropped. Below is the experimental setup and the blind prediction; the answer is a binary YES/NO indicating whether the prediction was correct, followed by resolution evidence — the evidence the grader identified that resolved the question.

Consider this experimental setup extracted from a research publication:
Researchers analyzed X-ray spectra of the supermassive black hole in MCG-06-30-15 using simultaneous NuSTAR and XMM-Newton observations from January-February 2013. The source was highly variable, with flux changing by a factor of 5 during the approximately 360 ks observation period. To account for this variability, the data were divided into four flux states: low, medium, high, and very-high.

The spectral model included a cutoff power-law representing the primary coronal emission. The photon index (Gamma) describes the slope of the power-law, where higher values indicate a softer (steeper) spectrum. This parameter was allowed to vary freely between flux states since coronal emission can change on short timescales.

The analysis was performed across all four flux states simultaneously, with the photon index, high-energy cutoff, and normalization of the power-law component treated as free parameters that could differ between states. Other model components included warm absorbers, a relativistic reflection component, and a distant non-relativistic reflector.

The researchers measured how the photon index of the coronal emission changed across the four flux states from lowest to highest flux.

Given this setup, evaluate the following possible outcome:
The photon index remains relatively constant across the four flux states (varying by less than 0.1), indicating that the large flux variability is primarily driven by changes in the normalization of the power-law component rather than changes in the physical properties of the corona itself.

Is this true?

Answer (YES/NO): NO